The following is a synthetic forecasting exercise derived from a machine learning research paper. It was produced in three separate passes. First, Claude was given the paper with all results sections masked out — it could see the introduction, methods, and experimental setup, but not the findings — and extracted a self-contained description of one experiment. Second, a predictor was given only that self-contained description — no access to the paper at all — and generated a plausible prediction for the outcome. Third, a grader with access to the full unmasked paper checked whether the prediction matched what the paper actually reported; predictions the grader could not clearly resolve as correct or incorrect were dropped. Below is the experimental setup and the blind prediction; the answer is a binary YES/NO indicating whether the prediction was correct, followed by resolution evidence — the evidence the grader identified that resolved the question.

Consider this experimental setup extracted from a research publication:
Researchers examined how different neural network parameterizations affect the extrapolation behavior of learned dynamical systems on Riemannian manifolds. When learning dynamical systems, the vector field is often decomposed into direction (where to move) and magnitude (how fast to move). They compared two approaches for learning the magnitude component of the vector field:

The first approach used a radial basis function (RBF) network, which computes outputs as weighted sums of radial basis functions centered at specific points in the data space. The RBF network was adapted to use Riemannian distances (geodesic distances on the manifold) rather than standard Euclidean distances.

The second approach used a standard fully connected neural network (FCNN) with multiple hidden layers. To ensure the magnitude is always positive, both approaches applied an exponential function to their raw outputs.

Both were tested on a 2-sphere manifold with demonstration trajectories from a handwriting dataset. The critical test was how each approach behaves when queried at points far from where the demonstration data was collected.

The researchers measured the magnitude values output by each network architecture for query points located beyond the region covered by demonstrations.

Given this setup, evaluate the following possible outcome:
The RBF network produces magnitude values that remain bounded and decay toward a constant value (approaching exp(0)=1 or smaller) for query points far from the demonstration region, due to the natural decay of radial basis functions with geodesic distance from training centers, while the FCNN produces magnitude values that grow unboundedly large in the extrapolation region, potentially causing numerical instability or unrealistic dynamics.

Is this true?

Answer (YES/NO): NO